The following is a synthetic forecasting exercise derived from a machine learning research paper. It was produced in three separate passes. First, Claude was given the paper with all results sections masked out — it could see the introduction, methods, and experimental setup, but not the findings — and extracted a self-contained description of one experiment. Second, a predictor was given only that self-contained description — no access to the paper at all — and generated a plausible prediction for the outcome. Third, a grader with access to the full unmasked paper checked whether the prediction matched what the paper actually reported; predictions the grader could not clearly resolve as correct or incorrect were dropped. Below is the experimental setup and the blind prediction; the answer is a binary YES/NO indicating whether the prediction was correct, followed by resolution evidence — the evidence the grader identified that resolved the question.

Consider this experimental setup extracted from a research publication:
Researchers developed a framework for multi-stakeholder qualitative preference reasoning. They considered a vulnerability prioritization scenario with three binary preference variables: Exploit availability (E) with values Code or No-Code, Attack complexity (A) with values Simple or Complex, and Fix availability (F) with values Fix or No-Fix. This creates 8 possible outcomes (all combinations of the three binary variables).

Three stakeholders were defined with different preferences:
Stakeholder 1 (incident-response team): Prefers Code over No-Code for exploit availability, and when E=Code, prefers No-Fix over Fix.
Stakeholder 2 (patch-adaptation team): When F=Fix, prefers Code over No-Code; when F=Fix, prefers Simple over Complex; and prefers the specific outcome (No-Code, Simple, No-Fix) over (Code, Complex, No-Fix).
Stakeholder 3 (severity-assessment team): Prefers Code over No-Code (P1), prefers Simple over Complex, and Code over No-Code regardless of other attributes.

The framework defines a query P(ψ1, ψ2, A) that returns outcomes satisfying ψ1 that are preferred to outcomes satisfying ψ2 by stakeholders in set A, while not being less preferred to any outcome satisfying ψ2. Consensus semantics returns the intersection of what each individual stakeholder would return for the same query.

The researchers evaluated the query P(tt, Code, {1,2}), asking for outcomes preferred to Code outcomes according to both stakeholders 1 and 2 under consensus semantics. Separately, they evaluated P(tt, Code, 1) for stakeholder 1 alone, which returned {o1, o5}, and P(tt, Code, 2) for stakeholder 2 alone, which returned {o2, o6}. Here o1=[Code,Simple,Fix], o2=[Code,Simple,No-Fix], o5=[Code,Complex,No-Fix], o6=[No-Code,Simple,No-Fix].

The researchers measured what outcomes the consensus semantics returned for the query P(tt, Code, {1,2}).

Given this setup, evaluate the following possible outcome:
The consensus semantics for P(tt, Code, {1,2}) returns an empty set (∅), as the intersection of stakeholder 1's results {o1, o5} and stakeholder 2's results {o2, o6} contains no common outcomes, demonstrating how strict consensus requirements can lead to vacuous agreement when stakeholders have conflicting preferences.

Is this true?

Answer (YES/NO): YES